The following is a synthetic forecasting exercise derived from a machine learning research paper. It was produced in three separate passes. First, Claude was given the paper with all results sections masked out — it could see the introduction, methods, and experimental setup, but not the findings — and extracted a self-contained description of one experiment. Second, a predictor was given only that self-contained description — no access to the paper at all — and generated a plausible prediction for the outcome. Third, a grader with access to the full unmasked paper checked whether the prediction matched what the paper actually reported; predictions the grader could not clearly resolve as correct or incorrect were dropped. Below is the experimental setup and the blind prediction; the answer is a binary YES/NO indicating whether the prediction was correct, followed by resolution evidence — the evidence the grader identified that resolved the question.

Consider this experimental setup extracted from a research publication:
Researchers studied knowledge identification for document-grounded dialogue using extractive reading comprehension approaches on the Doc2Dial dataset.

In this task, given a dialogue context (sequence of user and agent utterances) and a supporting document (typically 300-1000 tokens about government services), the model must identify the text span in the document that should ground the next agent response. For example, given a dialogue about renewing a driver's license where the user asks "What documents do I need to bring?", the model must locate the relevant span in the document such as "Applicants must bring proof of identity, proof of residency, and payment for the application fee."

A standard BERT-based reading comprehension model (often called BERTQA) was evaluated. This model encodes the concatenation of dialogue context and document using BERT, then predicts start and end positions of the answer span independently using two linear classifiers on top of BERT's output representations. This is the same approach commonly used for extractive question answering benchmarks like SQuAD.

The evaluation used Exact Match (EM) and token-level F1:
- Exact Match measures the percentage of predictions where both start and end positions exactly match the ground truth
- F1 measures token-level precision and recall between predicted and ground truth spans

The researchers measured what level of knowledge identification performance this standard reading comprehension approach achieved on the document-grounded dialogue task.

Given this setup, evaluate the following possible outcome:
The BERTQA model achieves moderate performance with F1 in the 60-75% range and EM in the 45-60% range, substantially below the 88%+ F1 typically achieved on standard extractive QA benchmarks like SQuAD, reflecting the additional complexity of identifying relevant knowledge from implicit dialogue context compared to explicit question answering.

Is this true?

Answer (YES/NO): NO